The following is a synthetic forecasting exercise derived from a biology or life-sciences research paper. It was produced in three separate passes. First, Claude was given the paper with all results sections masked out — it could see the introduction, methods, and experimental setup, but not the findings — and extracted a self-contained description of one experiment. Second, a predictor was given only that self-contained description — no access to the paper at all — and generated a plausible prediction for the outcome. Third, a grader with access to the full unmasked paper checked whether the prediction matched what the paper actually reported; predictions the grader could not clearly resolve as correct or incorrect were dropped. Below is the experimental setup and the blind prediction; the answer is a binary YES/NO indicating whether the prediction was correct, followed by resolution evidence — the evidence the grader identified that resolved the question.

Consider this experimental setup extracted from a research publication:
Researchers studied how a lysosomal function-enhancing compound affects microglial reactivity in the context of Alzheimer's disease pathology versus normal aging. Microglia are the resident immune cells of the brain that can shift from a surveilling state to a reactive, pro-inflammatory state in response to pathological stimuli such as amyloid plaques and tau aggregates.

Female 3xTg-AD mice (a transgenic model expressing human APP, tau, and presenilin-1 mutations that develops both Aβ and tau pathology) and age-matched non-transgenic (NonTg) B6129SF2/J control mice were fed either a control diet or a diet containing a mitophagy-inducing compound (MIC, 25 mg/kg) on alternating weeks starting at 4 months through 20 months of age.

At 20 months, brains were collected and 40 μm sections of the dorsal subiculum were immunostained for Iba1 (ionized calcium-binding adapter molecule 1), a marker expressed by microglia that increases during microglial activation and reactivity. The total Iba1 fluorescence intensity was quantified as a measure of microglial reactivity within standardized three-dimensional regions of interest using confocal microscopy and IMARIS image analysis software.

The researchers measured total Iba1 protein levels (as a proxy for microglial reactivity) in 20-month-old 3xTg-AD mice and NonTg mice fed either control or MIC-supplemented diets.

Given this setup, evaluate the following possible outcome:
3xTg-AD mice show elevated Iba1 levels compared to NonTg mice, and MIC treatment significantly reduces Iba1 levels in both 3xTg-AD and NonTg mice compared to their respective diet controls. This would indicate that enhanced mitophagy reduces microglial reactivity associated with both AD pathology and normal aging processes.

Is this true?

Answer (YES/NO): NO